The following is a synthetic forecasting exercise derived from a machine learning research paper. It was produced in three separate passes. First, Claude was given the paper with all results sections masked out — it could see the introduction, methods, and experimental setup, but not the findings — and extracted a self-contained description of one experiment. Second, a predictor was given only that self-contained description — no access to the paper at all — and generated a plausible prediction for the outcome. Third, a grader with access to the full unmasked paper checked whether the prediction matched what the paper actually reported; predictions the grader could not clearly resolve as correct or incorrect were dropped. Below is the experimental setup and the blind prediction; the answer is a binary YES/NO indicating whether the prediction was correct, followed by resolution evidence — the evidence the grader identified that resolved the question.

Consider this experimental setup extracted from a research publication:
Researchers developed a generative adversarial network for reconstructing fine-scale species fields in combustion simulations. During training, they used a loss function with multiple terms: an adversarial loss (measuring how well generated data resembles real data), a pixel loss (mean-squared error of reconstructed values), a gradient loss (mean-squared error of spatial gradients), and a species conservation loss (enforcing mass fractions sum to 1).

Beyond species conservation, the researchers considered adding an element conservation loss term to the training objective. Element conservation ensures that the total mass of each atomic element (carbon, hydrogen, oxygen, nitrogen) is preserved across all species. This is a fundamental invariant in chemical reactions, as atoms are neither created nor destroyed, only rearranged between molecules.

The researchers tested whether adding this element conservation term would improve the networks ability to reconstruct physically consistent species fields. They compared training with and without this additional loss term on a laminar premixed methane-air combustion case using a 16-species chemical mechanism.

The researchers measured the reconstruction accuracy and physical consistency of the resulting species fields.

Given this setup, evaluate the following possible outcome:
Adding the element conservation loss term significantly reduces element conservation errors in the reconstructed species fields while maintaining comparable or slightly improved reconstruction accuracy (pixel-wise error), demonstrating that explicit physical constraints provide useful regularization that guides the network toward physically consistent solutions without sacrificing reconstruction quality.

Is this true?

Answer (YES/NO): NO